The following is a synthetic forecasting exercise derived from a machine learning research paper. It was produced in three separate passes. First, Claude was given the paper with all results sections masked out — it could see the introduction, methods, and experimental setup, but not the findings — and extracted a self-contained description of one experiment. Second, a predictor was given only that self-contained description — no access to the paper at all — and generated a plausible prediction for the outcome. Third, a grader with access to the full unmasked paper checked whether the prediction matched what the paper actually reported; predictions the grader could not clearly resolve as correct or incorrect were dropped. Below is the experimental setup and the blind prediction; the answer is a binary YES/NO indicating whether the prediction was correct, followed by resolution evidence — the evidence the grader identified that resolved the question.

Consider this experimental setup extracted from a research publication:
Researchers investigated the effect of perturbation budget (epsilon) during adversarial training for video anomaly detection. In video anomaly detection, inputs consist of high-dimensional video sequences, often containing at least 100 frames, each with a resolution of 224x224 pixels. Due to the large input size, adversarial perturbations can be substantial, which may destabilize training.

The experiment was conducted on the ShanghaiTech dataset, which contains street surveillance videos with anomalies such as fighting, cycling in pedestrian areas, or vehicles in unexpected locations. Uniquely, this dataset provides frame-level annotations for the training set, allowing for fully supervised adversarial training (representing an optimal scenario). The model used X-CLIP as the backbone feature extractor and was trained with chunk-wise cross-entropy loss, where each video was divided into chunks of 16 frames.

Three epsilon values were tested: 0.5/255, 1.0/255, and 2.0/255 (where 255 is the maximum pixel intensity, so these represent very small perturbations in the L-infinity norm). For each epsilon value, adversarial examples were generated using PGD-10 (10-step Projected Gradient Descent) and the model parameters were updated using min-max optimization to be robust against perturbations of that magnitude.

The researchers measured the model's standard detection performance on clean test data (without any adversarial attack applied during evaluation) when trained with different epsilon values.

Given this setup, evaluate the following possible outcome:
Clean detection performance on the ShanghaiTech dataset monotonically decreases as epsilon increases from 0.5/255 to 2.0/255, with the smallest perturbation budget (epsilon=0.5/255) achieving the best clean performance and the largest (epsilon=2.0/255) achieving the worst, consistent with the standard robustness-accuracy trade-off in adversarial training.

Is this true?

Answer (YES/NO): NO